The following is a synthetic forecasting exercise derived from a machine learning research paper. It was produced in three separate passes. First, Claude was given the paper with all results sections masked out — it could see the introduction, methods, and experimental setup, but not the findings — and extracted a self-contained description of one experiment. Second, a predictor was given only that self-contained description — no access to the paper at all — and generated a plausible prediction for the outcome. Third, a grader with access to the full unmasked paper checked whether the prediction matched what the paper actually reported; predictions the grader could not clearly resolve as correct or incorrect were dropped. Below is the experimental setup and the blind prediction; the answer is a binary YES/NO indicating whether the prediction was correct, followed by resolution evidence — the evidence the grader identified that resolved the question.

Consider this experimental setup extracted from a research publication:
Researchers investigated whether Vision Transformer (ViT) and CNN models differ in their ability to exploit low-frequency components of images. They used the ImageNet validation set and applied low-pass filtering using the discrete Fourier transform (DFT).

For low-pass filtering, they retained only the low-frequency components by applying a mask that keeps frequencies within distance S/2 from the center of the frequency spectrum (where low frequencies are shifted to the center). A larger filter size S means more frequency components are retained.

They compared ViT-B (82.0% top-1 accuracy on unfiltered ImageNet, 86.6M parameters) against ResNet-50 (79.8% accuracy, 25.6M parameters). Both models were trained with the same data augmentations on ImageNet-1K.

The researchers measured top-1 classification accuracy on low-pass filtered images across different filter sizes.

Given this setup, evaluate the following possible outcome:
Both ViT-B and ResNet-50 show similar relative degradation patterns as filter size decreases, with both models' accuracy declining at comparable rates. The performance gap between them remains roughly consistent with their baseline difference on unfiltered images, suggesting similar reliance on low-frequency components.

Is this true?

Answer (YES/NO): NO